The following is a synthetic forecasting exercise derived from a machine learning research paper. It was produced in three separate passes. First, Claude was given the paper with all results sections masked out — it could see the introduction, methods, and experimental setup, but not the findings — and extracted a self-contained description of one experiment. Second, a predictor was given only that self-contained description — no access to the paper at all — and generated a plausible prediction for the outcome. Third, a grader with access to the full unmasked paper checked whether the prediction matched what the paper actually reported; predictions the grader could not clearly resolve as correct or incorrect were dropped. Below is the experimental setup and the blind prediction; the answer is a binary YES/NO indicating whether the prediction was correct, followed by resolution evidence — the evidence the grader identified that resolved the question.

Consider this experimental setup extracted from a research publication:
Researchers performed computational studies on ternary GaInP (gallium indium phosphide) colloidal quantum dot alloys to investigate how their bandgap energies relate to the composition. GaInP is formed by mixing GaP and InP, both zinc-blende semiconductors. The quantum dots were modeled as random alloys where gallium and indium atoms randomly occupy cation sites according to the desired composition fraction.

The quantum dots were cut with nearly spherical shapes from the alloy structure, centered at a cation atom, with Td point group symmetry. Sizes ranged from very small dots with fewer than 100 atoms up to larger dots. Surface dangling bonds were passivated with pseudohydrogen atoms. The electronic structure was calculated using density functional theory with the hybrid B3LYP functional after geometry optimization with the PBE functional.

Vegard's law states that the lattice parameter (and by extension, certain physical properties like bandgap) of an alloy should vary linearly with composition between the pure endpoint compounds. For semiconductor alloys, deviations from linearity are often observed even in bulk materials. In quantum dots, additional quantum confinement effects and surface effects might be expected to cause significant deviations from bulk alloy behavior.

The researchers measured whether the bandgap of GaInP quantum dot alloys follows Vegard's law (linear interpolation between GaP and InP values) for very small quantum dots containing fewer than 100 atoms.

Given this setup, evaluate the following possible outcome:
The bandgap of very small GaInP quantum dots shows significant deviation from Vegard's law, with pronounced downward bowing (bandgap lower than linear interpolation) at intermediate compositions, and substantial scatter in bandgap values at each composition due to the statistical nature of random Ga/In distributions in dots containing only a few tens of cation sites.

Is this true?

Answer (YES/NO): NO